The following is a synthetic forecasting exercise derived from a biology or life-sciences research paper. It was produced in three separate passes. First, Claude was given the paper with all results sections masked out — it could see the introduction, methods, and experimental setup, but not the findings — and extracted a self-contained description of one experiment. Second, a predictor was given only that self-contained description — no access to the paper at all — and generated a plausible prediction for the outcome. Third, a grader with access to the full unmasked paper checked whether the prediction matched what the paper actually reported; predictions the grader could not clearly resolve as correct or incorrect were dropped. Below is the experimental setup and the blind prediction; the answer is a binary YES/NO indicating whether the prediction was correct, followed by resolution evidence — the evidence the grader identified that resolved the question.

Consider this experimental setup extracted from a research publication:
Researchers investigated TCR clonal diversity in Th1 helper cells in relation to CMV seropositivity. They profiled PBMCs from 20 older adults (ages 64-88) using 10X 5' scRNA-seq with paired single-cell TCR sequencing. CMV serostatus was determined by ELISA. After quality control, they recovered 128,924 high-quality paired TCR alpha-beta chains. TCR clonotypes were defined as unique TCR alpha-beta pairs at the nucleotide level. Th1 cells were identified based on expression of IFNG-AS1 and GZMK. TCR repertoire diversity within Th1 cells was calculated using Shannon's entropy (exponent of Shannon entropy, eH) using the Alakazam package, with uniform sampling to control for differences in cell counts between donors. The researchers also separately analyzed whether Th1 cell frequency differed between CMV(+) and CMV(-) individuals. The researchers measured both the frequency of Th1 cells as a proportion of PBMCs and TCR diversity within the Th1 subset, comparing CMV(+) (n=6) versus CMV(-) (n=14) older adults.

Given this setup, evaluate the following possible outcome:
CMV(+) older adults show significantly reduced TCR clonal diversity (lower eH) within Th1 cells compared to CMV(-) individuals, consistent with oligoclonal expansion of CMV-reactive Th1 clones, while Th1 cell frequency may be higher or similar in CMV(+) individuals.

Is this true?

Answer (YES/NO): YES